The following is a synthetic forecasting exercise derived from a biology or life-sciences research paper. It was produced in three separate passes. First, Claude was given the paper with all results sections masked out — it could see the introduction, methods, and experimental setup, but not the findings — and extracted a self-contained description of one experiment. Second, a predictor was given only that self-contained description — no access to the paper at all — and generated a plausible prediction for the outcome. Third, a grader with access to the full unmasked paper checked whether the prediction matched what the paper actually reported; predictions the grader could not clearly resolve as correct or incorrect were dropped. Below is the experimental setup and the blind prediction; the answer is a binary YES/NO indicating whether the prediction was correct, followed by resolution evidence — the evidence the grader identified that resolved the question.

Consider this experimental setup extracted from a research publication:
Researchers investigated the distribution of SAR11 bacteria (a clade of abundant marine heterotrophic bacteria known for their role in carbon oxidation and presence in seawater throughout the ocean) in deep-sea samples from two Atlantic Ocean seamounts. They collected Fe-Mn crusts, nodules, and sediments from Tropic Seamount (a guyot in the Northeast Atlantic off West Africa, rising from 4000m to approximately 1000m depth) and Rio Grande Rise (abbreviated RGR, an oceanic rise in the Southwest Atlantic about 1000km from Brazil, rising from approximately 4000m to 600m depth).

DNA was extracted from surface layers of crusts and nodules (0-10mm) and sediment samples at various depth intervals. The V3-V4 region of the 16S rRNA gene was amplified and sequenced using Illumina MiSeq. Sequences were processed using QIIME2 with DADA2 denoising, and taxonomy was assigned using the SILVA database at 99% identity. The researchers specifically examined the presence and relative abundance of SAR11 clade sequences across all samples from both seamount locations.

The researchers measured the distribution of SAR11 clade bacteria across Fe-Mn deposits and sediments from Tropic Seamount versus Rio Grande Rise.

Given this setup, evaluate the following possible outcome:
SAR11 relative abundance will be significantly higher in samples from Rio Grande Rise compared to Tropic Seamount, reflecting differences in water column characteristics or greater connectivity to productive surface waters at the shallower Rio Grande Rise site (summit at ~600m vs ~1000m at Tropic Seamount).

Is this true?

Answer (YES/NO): YES